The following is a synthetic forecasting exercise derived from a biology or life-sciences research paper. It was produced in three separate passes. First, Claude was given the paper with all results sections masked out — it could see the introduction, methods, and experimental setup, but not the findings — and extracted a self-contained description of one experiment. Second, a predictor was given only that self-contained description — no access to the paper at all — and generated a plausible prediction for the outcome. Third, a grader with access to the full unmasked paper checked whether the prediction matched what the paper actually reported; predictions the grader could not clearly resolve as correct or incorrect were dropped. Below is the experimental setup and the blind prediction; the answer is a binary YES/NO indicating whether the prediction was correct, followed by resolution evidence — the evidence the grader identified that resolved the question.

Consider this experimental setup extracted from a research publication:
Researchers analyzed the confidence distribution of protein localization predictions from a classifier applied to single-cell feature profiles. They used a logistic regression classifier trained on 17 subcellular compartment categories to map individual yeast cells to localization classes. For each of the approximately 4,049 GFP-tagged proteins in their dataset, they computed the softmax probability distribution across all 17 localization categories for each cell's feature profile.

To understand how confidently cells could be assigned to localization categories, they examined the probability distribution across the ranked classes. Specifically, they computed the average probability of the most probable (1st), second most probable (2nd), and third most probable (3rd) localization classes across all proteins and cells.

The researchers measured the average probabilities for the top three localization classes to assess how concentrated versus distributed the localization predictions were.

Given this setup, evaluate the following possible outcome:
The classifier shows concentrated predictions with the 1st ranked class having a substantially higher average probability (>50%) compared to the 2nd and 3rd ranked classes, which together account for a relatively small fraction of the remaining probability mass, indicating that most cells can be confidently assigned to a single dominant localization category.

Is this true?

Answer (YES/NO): YES